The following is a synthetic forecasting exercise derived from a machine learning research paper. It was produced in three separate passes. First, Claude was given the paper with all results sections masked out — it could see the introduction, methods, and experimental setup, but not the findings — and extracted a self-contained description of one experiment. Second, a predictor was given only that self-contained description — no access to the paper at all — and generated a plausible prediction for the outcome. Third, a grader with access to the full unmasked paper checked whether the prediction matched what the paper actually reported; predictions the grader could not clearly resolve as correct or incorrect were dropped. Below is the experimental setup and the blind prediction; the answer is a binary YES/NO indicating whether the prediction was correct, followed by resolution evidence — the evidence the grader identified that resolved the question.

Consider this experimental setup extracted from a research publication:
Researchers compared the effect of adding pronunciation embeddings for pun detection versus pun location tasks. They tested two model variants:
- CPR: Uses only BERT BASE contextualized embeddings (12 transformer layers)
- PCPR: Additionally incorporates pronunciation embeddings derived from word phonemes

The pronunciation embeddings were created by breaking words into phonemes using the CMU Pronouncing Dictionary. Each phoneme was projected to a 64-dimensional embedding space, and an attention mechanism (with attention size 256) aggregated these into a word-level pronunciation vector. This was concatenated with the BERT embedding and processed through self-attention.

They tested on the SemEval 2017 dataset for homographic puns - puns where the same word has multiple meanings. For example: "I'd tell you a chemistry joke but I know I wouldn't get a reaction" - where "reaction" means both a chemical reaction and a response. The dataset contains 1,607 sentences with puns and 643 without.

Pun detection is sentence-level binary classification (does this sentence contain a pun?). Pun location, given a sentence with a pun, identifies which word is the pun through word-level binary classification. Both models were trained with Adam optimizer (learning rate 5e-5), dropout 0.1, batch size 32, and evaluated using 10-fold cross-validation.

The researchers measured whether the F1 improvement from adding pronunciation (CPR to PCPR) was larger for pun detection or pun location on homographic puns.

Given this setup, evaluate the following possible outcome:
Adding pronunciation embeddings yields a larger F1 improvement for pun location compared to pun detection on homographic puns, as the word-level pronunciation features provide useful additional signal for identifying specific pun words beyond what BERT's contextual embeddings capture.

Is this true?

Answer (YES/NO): NO